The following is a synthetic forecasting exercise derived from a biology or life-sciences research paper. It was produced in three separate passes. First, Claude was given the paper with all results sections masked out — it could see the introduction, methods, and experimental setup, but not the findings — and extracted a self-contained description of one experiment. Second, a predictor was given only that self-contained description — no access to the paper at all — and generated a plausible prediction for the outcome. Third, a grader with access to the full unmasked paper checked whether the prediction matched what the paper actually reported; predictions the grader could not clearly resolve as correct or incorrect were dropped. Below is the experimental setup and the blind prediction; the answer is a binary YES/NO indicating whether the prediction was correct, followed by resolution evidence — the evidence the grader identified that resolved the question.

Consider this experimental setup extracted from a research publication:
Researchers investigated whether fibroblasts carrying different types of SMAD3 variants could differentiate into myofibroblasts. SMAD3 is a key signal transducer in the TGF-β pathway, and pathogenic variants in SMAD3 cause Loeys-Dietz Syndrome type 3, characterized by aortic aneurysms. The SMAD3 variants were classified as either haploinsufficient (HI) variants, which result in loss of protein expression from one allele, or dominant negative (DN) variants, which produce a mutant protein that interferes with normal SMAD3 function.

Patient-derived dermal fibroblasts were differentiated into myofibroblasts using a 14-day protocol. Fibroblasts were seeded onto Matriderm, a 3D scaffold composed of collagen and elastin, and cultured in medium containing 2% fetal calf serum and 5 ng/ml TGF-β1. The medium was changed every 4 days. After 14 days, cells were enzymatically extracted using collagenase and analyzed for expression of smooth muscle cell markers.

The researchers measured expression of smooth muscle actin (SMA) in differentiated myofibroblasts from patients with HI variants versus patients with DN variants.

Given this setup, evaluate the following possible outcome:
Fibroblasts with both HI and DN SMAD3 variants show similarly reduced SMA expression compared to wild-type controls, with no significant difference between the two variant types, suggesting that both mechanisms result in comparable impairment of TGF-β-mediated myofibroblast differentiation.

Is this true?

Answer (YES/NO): NO